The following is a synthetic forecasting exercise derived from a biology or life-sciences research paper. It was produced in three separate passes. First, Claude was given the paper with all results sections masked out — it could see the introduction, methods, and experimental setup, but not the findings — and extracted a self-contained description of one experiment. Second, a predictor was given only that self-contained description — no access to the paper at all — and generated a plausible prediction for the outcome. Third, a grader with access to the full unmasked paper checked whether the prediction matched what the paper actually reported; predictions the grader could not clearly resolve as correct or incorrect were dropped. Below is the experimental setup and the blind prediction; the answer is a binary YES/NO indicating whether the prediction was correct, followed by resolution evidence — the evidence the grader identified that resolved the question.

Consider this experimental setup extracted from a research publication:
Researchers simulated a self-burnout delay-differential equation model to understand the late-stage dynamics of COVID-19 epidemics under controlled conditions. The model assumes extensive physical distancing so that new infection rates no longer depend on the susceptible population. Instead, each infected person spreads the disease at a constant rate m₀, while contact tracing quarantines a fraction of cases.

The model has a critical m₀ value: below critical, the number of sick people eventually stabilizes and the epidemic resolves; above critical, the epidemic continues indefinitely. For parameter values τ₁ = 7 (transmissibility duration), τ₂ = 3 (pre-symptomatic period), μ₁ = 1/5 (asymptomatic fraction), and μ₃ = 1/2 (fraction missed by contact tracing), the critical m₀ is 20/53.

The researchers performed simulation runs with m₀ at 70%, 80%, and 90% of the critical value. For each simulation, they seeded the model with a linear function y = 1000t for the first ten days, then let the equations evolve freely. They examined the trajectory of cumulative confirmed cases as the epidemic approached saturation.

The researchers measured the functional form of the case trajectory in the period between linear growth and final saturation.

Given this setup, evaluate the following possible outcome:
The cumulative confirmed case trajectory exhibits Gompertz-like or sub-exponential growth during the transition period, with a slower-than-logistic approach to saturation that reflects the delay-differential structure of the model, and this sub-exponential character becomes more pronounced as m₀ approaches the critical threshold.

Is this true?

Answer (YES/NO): NO